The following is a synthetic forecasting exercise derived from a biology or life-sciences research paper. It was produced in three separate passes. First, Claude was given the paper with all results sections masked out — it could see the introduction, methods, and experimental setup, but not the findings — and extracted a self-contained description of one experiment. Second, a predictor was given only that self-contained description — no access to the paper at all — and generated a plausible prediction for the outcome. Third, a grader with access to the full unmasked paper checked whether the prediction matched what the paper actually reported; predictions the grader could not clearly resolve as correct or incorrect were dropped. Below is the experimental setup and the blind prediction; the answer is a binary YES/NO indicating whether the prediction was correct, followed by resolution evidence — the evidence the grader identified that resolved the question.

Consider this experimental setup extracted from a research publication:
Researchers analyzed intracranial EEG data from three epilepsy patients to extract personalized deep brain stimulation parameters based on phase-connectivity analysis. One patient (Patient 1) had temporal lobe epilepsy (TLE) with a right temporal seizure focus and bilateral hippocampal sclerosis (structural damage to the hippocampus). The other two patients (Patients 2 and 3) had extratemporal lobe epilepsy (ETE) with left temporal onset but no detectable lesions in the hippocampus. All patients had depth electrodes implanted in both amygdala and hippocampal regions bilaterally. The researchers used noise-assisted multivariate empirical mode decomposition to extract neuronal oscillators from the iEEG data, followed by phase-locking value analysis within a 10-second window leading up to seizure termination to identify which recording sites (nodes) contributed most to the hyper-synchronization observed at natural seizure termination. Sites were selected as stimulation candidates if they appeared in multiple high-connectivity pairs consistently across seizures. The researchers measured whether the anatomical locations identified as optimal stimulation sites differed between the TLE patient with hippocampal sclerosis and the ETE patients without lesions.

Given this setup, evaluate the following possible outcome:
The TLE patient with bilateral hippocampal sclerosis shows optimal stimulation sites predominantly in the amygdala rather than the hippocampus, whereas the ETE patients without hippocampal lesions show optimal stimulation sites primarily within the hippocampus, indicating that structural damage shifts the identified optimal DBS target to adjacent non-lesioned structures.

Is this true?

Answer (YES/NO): NO